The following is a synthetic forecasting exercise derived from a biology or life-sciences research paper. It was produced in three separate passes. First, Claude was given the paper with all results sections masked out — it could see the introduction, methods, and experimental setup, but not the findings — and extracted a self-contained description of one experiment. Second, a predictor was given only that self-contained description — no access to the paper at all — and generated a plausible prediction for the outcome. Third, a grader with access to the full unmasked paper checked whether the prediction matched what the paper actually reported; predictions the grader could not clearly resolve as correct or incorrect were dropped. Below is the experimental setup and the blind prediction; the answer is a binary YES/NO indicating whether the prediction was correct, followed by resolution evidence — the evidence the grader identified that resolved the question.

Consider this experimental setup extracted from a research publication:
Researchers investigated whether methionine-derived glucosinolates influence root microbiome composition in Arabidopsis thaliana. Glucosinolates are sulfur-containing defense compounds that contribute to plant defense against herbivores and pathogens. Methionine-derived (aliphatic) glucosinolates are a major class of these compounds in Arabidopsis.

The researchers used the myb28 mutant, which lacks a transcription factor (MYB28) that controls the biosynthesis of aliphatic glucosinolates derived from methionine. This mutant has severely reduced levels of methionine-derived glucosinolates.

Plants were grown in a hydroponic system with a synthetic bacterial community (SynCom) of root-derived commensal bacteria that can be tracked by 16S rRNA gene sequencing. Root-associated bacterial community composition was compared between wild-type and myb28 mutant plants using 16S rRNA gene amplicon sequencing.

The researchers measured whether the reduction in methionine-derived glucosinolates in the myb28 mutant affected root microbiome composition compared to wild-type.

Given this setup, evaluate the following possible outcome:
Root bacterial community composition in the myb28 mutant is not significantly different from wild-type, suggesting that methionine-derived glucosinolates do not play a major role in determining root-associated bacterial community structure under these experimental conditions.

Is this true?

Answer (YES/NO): YES